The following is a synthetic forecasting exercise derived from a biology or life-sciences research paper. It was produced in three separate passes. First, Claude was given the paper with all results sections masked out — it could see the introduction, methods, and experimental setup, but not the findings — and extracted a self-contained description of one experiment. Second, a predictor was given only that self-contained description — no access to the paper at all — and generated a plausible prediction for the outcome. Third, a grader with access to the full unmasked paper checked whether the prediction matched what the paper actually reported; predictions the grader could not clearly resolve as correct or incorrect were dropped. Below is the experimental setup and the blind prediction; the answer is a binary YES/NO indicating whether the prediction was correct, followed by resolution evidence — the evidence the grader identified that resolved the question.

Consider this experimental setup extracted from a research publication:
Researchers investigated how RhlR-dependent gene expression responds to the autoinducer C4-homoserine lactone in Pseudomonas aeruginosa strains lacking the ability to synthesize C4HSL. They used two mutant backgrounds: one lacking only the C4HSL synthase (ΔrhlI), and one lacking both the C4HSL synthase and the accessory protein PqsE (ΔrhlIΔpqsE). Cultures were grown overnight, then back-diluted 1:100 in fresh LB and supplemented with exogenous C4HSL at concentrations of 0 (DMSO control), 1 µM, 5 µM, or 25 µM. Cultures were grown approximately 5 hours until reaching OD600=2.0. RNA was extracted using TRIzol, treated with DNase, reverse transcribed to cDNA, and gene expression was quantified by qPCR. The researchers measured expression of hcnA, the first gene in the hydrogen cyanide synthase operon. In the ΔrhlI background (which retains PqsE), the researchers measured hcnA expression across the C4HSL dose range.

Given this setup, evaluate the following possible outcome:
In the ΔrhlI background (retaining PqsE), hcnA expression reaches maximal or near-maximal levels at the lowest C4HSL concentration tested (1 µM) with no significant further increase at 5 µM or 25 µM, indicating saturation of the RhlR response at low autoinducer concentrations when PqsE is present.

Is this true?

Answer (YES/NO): NO